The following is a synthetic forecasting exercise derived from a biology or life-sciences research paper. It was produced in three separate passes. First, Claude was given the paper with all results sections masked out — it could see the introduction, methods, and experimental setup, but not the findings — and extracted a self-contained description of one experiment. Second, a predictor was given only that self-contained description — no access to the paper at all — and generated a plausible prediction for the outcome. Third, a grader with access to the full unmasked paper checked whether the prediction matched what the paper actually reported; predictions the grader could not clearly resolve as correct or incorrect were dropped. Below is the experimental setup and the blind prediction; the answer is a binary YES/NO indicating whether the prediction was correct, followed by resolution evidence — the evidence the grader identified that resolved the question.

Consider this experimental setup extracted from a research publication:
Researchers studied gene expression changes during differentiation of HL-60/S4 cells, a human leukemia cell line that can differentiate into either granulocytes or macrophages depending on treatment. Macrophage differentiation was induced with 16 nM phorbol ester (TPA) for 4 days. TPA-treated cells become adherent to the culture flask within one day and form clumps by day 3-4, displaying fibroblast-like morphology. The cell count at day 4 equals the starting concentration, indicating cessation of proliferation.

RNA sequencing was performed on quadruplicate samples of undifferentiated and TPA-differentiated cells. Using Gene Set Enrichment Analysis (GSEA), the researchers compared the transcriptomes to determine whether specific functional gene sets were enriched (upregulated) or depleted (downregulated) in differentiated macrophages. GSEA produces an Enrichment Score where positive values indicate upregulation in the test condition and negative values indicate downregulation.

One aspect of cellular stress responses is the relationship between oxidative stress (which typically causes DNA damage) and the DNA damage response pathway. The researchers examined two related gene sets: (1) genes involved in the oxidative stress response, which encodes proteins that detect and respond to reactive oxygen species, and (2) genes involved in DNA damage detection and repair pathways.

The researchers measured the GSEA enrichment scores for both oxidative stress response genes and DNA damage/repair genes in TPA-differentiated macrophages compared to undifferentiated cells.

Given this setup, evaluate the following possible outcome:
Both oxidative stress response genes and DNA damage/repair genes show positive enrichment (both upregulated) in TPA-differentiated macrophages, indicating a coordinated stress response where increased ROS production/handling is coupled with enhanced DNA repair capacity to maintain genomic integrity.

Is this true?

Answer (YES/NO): NO